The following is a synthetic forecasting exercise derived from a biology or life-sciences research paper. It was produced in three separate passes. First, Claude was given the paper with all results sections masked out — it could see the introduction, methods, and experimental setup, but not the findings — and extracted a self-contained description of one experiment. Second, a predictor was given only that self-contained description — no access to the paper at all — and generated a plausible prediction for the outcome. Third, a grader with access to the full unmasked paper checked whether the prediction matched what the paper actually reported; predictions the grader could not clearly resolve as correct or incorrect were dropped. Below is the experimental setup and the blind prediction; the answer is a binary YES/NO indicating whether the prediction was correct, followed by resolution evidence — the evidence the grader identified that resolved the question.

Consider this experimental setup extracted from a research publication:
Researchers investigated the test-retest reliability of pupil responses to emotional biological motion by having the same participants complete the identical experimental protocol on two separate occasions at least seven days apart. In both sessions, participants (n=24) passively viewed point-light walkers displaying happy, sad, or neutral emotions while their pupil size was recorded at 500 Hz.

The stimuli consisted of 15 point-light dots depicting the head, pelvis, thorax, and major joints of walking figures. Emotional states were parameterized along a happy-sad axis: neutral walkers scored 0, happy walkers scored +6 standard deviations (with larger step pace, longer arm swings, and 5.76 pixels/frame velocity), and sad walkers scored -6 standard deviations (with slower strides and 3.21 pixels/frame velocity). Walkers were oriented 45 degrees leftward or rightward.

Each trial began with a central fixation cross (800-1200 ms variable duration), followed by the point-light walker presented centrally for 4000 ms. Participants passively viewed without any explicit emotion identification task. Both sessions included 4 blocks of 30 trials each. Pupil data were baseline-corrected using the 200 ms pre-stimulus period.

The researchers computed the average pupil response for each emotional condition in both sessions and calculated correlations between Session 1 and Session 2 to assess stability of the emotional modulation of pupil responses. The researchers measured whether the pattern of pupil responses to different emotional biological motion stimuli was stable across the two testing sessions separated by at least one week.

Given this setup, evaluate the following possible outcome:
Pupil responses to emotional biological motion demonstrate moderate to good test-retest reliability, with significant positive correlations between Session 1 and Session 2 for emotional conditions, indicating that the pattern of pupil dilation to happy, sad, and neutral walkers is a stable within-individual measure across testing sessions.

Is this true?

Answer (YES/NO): YES